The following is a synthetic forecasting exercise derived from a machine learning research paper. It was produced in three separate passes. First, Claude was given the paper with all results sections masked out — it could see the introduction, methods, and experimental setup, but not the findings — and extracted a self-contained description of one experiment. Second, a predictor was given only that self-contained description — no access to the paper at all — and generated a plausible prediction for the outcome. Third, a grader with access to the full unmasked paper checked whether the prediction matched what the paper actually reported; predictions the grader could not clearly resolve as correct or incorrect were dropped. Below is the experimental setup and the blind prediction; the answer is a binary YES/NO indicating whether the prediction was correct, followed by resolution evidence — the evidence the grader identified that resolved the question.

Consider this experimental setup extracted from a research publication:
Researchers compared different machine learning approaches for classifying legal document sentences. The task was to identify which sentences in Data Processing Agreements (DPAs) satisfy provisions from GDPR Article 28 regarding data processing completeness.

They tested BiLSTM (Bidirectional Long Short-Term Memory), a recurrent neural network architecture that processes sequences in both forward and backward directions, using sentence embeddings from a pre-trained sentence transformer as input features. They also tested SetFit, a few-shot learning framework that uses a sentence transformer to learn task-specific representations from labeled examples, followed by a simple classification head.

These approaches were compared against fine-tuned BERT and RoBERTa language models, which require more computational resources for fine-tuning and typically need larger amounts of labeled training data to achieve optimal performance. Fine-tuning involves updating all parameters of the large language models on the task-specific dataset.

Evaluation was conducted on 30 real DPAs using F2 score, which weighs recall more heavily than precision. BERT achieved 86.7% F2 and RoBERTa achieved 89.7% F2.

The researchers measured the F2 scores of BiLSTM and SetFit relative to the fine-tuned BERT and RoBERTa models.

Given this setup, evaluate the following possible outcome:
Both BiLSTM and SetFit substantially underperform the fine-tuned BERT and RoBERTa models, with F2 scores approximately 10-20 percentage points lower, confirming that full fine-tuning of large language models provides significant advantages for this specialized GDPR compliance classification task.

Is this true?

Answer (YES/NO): NO